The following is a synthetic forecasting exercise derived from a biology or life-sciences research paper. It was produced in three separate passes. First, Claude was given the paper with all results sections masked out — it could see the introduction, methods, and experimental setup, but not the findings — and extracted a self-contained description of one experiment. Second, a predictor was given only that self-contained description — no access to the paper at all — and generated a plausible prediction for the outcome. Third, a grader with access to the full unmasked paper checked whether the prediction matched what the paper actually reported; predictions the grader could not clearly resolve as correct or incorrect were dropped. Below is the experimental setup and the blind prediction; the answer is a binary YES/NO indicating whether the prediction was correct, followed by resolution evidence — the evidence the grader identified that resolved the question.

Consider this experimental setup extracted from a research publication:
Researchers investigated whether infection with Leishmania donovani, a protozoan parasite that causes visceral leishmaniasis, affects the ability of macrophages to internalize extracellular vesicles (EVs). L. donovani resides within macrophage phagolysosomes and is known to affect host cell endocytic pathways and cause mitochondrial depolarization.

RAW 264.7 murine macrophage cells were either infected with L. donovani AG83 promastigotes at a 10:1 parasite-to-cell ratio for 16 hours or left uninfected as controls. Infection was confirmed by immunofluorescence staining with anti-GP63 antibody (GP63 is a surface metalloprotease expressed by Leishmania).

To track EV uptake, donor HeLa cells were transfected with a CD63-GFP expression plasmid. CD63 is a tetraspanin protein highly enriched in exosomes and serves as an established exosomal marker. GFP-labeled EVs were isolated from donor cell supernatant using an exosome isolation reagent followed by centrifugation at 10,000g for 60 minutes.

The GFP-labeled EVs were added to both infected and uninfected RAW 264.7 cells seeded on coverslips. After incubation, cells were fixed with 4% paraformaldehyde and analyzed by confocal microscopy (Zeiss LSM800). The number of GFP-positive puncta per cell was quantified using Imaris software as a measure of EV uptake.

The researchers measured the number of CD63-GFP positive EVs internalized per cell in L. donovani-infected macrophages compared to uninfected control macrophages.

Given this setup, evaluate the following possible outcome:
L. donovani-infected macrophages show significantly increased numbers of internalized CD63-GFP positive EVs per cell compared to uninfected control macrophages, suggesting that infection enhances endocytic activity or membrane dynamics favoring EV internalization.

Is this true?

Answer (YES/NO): NO